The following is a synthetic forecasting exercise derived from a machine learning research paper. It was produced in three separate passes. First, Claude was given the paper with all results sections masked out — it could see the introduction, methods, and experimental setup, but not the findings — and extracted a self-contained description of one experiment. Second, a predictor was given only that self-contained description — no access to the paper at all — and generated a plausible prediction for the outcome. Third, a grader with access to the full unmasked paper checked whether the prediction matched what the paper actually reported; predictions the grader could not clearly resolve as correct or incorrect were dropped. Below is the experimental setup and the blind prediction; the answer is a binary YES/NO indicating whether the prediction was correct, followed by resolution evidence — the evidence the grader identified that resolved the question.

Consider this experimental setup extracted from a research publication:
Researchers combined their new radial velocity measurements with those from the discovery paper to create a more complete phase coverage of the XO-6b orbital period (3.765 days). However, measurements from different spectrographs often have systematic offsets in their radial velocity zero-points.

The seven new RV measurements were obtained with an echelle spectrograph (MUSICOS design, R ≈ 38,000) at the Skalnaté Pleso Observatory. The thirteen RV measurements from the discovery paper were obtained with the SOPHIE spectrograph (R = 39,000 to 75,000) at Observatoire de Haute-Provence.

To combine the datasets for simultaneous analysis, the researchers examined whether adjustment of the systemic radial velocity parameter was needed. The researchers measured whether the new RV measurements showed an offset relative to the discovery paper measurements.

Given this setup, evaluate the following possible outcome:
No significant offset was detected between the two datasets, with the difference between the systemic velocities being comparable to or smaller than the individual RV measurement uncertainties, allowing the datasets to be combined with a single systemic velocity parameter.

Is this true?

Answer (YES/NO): NO